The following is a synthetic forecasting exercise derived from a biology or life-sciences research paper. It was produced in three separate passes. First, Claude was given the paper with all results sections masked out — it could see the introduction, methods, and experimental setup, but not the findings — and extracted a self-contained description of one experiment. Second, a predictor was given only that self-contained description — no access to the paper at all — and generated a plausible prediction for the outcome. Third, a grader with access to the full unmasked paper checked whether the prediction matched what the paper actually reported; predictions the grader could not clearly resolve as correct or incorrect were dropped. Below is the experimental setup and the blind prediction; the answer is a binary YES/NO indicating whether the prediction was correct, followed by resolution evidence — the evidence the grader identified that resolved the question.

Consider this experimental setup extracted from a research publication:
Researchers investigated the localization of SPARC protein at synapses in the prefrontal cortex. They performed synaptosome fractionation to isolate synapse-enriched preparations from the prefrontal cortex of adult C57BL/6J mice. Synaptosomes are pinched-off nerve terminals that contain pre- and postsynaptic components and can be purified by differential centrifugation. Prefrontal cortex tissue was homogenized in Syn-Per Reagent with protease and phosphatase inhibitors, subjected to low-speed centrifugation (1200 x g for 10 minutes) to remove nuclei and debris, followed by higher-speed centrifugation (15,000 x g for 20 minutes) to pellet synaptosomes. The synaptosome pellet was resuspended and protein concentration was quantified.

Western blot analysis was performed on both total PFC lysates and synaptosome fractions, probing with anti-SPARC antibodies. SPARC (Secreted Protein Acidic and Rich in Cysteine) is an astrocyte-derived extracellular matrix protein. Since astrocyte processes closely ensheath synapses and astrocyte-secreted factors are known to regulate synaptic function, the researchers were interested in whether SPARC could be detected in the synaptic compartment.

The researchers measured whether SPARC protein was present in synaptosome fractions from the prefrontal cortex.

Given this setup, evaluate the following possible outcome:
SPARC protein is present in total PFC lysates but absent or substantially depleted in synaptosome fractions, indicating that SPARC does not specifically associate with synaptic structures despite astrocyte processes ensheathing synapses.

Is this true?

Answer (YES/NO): NO